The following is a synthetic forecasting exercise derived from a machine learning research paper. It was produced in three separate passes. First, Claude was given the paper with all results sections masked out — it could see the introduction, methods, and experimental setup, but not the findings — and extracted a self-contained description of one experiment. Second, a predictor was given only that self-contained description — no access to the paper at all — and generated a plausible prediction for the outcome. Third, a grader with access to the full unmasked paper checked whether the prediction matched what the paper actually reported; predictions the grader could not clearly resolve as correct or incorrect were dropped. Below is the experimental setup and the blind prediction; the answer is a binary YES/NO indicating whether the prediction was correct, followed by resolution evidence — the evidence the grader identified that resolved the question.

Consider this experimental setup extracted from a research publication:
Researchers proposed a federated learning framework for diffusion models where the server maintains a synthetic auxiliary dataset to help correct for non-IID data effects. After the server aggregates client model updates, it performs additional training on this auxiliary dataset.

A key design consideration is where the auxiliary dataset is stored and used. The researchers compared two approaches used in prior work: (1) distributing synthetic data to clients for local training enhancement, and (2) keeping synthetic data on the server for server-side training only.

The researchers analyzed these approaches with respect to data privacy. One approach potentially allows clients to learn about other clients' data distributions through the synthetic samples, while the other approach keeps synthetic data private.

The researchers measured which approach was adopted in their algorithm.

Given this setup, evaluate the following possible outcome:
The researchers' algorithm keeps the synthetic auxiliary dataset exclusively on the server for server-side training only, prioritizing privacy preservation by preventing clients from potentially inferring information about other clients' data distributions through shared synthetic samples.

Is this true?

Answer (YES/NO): YES